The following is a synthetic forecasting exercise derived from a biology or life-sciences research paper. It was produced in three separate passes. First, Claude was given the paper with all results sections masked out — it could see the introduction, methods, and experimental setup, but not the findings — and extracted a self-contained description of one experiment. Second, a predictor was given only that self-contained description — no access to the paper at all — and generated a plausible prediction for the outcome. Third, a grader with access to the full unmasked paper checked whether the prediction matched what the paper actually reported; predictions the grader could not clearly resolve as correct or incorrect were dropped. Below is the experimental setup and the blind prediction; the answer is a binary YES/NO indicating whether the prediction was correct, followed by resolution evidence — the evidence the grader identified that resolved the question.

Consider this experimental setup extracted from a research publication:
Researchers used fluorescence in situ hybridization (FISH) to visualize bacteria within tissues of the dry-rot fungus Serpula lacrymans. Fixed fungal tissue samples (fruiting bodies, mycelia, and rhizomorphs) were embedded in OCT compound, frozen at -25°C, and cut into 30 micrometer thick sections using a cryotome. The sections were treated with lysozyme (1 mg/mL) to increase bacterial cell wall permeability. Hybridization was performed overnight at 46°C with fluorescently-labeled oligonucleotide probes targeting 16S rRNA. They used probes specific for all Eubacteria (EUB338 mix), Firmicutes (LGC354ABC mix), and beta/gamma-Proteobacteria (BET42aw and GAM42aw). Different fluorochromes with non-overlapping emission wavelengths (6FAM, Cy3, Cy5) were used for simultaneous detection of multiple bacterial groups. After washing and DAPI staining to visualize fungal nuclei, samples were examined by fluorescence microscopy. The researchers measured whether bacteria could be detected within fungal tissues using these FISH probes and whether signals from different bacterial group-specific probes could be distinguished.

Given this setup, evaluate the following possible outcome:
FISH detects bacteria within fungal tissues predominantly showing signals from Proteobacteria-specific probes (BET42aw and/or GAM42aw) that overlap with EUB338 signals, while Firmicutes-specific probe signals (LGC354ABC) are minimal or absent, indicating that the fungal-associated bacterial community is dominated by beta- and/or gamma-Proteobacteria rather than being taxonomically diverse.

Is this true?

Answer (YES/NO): NO